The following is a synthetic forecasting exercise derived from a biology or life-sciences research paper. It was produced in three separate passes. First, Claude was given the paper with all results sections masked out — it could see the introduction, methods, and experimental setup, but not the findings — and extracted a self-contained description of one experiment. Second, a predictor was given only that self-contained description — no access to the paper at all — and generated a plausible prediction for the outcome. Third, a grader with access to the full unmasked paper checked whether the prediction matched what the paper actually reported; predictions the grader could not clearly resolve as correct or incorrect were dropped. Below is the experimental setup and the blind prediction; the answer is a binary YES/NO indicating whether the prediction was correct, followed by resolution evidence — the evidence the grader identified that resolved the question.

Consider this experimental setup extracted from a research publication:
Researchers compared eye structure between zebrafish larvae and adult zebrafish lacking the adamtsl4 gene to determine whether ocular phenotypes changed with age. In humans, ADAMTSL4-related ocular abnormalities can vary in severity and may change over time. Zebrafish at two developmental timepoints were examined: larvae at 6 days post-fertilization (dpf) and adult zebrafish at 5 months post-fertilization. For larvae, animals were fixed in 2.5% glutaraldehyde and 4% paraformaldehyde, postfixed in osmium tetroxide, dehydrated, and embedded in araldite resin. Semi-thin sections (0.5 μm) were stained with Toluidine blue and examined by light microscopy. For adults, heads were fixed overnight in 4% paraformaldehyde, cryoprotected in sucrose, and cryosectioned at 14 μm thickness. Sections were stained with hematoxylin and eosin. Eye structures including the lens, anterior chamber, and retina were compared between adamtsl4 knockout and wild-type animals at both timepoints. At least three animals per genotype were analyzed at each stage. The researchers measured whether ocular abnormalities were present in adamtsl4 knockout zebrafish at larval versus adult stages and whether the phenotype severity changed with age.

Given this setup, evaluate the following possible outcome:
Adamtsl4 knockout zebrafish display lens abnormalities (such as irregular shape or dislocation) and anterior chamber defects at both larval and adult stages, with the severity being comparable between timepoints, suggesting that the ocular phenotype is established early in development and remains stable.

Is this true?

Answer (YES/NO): NO